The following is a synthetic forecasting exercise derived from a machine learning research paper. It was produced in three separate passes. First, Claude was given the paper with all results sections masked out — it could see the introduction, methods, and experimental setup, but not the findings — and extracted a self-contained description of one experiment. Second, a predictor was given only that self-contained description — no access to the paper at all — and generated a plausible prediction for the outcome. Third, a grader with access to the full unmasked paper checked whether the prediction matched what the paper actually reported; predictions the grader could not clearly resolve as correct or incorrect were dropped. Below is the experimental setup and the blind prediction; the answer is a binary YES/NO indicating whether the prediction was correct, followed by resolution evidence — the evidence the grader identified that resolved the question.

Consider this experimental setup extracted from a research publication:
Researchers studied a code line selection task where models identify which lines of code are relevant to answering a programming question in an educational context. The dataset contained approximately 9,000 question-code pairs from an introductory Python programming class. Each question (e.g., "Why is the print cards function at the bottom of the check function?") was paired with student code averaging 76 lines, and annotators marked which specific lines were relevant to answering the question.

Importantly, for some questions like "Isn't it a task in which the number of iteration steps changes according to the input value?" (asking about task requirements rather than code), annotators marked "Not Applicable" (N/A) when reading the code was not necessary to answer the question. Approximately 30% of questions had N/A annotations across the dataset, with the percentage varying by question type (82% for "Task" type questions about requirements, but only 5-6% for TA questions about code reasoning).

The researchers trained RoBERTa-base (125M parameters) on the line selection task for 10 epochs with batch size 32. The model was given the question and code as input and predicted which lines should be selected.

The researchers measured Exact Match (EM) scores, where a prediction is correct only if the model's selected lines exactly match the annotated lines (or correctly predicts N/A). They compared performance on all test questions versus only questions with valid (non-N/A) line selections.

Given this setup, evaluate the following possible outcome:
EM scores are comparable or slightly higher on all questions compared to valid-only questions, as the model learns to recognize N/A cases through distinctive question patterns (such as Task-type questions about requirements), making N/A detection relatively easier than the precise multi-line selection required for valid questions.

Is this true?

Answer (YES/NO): NO